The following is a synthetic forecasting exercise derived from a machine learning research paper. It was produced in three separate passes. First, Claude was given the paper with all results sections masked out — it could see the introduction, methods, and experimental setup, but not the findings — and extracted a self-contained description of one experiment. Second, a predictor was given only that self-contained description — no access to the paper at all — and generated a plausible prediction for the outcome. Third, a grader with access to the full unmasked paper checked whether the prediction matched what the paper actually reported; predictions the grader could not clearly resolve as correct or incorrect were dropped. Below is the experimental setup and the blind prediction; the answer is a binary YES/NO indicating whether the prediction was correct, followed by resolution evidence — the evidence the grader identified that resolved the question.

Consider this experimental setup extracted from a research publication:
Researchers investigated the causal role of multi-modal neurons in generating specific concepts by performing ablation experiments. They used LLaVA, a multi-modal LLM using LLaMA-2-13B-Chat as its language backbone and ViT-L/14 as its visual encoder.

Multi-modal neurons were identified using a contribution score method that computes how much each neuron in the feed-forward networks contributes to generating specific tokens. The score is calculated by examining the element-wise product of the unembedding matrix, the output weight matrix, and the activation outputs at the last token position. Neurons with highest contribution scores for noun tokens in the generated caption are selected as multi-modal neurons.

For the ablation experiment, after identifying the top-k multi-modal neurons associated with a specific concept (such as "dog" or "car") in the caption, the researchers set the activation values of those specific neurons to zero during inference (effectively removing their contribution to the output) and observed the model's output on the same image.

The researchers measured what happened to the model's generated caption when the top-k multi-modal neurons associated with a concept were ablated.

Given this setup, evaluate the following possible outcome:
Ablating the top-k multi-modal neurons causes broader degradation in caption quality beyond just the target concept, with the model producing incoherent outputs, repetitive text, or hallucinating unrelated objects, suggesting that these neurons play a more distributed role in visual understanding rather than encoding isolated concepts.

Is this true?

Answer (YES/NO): NO